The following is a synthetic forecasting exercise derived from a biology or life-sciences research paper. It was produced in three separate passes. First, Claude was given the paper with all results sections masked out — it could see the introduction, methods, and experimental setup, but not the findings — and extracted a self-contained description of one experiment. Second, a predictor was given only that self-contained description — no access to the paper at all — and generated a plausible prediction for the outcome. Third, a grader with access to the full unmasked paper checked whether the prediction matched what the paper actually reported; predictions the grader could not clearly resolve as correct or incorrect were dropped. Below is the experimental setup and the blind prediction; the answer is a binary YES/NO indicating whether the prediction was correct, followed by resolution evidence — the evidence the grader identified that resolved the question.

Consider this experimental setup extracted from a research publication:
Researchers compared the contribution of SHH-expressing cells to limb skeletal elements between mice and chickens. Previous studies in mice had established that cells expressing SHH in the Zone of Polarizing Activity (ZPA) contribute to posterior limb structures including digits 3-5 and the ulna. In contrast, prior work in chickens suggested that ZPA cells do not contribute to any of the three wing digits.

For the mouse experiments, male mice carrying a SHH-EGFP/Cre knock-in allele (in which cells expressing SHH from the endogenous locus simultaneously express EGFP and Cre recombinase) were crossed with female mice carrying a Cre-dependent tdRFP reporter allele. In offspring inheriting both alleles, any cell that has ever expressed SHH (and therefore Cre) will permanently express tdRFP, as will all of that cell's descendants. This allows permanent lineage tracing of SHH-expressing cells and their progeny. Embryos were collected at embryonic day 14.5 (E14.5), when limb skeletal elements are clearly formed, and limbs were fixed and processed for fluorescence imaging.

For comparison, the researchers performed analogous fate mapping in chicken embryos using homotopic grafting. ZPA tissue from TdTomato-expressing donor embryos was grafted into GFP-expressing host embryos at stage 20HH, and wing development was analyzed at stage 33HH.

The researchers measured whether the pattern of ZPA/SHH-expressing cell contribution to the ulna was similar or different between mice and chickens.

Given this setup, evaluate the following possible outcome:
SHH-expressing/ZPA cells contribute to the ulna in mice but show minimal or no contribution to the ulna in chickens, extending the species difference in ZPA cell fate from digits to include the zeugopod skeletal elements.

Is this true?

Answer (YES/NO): NO